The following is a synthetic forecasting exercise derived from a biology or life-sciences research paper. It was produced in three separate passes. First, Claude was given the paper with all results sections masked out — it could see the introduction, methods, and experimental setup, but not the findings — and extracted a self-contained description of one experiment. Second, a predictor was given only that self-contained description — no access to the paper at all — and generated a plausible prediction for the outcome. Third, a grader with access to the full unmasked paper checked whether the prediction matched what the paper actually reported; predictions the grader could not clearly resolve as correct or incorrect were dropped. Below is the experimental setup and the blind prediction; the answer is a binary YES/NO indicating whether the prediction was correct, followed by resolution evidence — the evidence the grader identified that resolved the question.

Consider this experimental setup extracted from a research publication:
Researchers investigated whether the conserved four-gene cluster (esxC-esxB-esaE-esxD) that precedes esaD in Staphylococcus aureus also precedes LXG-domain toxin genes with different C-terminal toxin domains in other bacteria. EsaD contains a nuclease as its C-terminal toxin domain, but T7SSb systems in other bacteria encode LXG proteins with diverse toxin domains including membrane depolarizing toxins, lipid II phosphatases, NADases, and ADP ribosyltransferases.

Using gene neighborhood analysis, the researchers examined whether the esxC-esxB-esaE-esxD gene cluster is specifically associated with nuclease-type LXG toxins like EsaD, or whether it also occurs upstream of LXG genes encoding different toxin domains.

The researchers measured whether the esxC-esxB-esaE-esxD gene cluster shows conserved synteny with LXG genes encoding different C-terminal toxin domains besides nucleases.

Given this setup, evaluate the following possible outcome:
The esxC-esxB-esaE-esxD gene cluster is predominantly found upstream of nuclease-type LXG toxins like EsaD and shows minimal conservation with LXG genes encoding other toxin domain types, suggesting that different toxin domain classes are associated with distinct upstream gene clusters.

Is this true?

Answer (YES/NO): NO